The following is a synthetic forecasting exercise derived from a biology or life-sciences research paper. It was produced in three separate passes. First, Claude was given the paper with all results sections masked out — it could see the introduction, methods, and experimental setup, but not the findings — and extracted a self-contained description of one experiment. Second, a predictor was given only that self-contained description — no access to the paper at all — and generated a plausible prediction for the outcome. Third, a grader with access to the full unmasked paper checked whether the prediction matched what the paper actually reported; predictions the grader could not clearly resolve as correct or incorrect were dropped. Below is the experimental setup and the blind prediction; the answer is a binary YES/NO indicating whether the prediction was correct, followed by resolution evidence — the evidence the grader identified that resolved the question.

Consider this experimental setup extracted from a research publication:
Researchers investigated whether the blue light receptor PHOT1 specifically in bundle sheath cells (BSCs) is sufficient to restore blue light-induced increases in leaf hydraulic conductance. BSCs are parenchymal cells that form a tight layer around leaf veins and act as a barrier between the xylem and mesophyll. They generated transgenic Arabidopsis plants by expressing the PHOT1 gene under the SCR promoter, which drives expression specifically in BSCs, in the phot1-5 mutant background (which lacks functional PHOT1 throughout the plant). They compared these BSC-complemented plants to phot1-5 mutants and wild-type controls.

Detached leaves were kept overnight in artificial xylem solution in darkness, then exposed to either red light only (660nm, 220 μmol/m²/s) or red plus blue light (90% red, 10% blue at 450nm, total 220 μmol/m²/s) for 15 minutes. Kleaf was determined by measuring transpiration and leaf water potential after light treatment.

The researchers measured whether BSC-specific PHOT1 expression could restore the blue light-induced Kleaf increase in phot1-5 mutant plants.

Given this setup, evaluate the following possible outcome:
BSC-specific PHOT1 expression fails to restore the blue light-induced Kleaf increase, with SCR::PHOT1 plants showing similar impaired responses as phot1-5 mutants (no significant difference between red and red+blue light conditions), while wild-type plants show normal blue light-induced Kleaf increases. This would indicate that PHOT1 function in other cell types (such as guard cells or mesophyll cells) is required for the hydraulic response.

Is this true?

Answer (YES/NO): NO